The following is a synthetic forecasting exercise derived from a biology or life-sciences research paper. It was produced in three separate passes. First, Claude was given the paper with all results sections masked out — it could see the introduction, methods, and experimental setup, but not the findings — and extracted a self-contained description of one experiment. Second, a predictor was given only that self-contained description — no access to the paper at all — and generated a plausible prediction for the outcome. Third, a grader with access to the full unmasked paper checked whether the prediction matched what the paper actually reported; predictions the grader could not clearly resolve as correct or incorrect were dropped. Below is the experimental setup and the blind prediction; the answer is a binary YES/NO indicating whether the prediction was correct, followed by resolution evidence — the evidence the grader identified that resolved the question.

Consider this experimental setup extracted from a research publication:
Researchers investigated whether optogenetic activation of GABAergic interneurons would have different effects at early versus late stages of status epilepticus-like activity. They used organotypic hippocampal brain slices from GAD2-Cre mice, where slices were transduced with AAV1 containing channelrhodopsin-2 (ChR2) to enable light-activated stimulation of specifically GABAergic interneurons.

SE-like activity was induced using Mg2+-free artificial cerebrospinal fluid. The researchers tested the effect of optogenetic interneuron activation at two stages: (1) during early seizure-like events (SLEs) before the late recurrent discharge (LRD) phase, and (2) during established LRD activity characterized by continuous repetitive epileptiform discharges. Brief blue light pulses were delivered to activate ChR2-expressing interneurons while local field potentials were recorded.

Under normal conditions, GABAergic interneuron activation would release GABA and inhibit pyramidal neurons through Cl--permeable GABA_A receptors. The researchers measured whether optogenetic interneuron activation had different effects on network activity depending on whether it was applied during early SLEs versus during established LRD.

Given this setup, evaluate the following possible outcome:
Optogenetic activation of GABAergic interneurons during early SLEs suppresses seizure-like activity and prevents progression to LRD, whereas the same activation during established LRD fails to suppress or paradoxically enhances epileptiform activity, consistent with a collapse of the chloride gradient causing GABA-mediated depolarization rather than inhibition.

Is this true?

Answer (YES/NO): NO